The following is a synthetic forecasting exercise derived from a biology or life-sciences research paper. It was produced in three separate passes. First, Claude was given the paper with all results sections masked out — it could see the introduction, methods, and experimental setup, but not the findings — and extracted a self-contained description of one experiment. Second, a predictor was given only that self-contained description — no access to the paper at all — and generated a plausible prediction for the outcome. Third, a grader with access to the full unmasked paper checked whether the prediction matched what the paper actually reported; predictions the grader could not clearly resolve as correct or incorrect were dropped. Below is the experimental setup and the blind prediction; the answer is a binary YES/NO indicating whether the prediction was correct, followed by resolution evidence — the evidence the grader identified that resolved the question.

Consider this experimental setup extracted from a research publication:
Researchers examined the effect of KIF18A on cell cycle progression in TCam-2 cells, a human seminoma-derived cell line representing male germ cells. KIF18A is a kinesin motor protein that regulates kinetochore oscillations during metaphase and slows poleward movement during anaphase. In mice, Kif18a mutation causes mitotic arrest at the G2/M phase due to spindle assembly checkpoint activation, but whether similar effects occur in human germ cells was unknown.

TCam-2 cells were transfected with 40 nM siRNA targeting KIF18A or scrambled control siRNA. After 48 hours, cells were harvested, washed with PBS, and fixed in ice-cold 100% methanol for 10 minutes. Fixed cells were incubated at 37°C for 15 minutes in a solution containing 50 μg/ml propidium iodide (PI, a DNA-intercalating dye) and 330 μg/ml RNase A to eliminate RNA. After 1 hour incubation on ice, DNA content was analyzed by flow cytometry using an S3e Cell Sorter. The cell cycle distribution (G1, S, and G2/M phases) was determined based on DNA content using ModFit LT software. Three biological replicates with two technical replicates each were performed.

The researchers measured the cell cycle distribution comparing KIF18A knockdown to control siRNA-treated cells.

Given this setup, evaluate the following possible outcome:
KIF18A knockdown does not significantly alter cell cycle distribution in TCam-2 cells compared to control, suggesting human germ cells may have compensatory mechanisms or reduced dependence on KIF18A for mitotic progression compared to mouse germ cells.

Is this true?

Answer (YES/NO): NO